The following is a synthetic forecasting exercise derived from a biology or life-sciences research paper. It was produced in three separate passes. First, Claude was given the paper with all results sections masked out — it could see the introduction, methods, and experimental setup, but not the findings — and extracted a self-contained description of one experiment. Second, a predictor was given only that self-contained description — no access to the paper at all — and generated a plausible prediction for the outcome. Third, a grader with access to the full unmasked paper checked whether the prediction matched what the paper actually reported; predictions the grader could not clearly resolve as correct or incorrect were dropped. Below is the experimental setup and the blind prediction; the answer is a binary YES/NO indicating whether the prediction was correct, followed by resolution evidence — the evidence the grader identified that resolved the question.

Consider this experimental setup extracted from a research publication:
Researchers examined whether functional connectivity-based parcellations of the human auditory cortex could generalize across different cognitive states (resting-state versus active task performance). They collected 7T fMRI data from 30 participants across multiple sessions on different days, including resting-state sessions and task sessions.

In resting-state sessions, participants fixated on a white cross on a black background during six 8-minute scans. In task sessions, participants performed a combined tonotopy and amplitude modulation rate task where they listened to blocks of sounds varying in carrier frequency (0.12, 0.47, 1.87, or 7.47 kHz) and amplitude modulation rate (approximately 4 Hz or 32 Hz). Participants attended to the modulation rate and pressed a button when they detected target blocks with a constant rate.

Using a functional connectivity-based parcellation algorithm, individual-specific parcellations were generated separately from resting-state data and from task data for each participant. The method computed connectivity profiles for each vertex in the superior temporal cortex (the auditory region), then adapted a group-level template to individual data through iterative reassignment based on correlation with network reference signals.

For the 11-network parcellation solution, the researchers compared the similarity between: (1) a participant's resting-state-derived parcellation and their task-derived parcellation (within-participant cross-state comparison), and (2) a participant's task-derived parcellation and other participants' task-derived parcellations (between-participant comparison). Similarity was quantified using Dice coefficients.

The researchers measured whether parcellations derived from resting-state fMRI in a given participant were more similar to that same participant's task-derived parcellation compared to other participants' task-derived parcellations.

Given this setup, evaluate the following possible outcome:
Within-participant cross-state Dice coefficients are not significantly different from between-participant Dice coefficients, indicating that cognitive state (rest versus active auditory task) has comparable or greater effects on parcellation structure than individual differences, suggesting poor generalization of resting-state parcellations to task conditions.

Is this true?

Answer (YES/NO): NO